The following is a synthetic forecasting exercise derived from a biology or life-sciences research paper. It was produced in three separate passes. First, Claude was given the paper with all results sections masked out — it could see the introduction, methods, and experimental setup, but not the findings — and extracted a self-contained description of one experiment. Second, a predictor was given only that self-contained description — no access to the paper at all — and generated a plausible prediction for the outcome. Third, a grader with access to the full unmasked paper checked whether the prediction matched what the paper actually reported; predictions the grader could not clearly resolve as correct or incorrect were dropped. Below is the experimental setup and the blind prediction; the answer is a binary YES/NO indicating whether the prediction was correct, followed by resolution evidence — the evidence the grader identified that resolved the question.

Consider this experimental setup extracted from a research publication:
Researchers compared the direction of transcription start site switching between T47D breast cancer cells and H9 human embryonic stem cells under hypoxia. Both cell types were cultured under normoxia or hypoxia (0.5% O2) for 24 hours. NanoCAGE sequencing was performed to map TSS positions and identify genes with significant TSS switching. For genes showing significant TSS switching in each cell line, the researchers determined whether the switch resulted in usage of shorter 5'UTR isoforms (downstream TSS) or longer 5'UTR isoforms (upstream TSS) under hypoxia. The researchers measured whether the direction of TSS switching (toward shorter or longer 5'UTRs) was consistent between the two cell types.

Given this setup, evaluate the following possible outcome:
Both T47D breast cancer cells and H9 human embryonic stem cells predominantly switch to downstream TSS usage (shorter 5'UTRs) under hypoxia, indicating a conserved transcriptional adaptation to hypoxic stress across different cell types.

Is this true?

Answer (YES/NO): NO